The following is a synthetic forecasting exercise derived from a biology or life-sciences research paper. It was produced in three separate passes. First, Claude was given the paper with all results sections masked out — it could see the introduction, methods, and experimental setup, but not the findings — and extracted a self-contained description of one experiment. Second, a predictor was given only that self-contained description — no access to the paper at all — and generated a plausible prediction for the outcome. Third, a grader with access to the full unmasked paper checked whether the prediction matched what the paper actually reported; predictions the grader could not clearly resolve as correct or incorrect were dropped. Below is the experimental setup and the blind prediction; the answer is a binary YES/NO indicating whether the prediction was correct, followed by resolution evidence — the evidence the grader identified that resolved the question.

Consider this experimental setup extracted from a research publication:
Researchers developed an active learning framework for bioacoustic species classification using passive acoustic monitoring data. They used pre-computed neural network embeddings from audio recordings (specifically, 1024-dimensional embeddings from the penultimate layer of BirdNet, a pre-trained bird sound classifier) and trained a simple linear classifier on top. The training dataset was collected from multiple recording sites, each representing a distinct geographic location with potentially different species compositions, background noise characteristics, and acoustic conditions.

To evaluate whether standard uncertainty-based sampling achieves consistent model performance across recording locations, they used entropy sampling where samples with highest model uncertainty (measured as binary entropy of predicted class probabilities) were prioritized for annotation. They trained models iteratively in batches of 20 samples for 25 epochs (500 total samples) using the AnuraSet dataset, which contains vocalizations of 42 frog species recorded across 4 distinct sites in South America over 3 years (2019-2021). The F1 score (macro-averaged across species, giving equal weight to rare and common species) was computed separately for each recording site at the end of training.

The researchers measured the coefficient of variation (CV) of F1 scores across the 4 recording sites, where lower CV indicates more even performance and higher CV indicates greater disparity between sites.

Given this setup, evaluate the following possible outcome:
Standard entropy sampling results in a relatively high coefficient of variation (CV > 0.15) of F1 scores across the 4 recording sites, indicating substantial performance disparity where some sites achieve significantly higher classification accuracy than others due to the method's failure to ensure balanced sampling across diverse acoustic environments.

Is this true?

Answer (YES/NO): YES